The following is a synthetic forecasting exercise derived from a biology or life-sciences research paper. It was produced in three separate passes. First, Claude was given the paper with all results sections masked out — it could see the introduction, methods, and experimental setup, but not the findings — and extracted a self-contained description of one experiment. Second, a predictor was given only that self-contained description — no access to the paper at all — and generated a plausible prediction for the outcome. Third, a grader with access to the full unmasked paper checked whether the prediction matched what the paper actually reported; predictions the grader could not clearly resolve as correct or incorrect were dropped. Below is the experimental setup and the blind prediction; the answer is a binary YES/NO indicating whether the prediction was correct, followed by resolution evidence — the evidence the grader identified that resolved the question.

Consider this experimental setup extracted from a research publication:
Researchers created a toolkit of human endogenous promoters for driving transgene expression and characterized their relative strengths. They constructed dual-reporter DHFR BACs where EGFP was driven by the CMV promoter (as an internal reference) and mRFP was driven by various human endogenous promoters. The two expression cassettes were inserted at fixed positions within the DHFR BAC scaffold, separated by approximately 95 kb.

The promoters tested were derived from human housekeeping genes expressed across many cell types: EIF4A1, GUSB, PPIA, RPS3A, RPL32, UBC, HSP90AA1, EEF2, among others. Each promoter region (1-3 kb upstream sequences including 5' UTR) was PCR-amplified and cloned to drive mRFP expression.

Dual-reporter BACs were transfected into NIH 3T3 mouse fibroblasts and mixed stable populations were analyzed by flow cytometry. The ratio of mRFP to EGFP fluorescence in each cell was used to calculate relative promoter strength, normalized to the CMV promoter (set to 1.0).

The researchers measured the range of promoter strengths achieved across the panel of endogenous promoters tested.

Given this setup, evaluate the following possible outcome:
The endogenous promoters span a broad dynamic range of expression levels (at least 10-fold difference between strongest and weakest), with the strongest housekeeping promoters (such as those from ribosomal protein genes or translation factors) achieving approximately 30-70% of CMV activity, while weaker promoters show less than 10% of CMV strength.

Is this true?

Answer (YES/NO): NO